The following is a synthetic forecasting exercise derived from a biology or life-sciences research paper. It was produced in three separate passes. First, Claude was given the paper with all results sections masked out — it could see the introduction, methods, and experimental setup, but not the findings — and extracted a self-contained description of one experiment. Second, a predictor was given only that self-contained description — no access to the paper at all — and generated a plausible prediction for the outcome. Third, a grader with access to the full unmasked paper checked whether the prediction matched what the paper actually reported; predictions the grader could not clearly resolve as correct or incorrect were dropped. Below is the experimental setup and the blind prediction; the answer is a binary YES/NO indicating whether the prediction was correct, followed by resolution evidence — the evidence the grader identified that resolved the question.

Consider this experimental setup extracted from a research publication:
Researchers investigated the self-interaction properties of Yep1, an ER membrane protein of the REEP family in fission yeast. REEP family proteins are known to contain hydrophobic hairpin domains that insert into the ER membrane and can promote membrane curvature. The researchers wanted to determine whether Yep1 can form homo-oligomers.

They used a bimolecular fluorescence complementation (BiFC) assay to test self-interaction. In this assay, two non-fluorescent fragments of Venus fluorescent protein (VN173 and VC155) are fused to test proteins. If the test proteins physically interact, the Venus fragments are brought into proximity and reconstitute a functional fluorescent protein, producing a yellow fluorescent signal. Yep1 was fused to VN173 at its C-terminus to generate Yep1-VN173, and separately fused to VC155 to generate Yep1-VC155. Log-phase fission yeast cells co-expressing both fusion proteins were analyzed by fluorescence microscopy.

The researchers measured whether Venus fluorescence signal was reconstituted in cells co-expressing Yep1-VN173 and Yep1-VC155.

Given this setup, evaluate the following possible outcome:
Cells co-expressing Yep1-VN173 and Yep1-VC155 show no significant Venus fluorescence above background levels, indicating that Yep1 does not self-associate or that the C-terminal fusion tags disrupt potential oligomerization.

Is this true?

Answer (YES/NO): NO